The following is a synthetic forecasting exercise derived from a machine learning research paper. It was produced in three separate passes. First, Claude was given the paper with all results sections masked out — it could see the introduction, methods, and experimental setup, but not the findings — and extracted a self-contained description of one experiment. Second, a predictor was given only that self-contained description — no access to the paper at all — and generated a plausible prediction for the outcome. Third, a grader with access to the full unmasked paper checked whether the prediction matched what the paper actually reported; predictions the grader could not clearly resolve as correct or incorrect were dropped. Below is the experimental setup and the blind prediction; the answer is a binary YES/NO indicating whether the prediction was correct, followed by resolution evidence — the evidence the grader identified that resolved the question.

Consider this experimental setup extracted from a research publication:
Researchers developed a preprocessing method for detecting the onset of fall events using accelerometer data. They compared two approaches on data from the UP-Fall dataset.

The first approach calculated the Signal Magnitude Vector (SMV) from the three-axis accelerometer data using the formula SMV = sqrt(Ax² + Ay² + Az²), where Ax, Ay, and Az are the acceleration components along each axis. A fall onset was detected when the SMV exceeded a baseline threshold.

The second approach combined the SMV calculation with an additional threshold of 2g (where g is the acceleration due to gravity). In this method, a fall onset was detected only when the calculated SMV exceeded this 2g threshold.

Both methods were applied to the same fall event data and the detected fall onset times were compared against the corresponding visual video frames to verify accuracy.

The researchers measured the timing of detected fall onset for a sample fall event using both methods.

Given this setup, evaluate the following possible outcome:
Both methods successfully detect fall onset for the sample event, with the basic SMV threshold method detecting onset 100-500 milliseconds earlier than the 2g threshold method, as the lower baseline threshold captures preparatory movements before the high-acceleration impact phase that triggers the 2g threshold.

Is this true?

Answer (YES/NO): NO